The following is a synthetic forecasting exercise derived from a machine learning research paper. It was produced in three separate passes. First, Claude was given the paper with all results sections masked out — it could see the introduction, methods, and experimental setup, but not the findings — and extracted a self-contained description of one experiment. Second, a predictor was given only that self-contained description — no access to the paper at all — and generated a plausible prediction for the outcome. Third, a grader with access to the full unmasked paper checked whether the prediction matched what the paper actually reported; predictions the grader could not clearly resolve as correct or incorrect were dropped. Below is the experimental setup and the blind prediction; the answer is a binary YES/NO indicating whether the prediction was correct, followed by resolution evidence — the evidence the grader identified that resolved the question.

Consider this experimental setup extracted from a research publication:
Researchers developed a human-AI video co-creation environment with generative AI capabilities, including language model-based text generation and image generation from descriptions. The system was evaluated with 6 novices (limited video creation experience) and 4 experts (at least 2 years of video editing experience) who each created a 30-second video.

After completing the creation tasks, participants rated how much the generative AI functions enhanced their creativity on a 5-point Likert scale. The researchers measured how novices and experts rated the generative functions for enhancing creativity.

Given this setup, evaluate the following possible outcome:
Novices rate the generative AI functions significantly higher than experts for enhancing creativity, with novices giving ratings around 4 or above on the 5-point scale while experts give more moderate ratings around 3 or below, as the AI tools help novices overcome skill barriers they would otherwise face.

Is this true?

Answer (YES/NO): NO